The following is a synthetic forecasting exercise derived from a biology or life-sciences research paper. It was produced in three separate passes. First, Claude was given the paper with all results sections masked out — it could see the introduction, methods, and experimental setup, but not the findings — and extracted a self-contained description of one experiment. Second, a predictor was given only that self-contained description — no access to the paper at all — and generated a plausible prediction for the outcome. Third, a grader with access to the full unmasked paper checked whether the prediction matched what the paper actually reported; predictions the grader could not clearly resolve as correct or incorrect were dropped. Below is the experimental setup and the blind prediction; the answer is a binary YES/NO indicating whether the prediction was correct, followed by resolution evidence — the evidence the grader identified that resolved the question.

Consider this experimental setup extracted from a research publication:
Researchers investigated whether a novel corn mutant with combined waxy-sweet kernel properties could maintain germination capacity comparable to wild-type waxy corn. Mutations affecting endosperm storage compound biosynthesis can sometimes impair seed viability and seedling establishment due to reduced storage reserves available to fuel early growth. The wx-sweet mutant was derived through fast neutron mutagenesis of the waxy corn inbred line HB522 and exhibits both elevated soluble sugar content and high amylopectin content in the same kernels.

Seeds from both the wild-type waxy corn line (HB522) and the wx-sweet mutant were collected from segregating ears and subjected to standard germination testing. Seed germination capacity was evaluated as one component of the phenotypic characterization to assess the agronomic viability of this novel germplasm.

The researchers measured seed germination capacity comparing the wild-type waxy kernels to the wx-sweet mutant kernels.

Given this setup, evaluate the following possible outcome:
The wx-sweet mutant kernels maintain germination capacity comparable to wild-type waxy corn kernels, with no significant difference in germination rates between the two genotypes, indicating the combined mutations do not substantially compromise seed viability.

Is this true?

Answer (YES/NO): YES